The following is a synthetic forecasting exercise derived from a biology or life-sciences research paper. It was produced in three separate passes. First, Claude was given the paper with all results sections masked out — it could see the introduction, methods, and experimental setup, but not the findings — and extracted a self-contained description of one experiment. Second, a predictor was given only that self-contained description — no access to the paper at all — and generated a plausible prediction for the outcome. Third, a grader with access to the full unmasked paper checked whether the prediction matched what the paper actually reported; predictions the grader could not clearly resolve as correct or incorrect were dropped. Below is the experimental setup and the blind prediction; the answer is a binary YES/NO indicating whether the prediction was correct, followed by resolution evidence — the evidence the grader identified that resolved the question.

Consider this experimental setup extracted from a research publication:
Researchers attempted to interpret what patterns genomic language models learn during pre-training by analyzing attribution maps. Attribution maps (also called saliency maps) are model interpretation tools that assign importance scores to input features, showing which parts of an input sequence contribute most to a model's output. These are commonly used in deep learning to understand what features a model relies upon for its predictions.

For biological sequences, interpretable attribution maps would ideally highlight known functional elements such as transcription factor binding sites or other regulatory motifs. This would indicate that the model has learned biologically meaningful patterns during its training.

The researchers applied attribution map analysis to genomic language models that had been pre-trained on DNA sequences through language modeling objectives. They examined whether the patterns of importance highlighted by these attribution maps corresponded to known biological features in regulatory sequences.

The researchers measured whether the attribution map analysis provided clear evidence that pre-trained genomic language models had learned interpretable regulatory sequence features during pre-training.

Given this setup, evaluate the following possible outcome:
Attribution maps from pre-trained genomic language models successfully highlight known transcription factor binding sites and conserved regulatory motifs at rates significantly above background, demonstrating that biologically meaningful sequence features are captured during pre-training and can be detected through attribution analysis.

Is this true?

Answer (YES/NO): NO